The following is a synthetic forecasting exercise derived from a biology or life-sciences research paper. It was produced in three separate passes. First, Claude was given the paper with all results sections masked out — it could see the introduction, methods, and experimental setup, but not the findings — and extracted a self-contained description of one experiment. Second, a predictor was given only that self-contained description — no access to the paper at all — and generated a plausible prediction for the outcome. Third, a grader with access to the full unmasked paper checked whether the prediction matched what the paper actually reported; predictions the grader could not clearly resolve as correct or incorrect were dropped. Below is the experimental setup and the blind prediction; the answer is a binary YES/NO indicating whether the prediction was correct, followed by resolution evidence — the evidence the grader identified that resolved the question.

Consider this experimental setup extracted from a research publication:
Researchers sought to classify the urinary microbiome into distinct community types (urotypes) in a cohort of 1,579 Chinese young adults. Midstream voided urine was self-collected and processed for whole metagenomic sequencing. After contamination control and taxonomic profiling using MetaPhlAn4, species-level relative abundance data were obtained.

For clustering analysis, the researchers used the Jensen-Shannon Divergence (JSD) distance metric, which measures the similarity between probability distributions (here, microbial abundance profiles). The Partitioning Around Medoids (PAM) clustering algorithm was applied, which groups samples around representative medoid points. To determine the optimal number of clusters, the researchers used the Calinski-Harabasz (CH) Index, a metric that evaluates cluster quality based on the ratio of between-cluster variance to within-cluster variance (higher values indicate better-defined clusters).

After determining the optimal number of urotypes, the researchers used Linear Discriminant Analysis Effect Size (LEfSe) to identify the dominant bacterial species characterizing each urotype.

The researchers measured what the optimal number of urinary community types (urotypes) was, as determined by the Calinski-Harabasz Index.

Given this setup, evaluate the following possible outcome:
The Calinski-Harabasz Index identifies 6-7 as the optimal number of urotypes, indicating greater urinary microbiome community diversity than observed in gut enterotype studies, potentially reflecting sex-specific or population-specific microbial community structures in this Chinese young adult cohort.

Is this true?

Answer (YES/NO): NO